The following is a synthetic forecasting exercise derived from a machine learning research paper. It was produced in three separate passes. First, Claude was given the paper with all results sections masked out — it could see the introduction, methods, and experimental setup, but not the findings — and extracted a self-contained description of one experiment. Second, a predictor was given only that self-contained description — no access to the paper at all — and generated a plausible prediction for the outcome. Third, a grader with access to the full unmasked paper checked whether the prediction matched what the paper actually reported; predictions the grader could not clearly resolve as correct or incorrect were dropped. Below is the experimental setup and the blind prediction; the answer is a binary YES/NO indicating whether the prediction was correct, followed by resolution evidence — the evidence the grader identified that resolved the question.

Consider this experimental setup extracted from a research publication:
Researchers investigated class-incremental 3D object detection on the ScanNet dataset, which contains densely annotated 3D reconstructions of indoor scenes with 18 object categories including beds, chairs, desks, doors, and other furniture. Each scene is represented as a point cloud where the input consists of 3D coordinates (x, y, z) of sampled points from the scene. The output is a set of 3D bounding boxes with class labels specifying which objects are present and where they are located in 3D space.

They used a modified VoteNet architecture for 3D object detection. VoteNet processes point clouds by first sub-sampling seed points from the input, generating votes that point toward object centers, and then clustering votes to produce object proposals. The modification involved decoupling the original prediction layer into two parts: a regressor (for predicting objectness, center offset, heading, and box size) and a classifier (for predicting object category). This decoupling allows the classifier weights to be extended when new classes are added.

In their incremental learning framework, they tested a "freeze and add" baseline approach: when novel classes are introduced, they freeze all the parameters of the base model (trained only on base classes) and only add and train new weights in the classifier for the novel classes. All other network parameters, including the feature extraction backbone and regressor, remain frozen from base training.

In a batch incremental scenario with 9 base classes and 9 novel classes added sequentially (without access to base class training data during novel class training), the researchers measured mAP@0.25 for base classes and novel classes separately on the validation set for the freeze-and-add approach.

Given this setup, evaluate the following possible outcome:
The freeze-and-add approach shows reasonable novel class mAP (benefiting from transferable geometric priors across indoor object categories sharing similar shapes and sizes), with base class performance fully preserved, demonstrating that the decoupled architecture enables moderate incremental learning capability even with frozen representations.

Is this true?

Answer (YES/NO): NO